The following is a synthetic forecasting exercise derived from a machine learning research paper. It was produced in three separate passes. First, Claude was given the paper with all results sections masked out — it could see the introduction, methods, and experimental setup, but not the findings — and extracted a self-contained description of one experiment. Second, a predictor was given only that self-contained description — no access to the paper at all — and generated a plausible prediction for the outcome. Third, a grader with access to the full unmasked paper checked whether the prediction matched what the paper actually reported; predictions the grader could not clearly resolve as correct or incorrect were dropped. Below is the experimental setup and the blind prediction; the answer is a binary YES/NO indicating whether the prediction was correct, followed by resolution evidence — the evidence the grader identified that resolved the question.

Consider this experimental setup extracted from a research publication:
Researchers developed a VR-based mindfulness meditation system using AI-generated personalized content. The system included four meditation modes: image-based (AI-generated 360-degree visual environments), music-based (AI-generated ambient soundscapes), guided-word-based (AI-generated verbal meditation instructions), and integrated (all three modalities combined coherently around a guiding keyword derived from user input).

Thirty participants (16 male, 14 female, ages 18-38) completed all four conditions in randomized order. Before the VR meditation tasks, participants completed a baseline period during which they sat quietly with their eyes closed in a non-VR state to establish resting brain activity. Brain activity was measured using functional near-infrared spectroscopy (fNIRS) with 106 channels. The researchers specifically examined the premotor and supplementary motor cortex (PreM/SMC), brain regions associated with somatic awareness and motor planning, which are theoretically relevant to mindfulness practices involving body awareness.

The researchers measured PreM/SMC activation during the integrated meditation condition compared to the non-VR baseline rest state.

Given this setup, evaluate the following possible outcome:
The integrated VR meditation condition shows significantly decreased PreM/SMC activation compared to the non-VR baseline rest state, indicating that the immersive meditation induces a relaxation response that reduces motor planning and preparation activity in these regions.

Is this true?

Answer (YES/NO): NO